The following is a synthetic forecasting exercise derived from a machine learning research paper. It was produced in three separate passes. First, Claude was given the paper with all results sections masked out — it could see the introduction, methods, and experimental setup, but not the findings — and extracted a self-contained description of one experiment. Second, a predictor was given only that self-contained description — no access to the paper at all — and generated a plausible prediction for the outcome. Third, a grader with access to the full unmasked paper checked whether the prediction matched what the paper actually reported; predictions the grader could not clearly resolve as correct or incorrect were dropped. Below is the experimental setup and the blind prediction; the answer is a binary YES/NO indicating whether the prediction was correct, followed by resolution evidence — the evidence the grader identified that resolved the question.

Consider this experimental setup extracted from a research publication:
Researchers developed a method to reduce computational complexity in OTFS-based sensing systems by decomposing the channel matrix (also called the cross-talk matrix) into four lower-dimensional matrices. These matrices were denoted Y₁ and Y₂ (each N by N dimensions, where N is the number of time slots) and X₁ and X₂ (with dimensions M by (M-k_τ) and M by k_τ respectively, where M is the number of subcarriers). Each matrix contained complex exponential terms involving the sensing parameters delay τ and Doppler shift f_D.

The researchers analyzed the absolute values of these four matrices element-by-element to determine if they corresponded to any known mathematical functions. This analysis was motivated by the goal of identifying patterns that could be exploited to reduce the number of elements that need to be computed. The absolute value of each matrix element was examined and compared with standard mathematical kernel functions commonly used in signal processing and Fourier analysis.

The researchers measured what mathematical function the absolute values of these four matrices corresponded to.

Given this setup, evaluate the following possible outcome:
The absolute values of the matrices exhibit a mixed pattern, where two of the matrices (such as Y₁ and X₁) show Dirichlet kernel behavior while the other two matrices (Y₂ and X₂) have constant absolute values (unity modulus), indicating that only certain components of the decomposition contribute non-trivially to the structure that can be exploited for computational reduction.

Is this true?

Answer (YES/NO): NO